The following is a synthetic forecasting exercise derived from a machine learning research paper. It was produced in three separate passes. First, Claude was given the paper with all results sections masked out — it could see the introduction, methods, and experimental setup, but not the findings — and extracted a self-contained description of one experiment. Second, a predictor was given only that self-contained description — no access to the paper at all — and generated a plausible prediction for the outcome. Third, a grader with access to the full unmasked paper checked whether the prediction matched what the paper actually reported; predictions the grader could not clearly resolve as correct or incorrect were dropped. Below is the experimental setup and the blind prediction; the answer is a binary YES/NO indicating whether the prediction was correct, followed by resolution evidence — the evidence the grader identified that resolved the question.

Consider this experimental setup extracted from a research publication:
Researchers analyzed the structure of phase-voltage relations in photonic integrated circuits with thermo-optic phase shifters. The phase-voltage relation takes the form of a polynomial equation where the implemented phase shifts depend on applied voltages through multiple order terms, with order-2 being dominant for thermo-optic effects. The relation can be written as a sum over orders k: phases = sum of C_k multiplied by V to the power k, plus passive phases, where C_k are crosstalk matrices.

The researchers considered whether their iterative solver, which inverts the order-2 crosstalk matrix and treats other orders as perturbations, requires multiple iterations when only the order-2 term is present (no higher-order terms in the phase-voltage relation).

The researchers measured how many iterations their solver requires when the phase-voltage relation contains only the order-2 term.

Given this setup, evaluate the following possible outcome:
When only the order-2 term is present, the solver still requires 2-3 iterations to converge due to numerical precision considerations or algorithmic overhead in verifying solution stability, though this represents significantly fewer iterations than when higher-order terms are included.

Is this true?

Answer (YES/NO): NO